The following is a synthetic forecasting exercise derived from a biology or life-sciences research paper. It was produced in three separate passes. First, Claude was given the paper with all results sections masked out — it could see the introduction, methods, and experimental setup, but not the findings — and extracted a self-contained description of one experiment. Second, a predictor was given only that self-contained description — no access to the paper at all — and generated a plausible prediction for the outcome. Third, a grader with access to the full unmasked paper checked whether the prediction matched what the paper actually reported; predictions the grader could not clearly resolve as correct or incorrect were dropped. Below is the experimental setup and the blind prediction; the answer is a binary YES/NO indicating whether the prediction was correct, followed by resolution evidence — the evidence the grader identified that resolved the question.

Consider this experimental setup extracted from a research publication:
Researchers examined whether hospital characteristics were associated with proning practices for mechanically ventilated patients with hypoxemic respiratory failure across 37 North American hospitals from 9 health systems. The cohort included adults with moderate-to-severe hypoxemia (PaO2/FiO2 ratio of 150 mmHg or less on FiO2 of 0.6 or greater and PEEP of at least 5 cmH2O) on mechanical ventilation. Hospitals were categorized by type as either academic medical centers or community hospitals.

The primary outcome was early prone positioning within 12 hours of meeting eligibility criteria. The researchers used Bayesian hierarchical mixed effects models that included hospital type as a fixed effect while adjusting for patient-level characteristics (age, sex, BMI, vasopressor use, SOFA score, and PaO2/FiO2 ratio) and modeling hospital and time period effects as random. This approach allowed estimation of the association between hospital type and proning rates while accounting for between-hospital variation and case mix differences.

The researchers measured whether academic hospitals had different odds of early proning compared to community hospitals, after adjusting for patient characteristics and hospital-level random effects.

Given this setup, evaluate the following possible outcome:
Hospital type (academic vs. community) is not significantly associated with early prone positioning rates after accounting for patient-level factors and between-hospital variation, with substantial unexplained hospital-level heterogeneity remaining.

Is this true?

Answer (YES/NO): NO